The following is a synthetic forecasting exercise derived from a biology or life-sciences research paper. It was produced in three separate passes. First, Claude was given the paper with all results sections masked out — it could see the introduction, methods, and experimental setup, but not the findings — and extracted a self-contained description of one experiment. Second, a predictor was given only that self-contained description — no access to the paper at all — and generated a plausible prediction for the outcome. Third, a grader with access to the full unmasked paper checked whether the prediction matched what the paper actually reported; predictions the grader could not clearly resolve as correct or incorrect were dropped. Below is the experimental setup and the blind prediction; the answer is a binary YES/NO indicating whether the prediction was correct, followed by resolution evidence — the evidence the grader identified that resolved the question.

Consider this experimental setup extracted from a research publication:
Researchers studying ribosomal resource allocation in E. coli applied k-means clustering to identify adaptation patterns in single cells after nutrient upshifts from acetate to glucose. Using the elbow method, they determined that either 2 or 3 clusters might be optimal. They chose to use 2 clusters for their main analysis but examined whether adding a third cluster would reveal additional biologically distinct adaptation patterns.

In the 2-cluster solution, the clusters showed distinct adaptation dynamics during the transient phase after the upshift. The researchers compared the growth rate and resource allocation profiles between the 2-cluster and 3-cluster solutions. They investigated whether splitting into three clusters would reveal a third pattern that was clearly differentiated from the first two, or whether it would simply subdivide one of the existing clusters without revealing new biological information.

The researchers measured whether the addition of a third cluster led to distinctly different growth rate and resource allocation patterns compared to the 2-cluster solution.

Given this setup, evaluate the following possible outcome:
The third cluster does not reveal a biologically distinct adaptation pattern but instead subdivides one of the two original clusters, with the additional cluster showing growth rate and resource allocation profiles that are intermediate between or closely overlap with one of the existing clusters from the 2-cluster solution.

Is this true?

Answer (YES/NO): YES